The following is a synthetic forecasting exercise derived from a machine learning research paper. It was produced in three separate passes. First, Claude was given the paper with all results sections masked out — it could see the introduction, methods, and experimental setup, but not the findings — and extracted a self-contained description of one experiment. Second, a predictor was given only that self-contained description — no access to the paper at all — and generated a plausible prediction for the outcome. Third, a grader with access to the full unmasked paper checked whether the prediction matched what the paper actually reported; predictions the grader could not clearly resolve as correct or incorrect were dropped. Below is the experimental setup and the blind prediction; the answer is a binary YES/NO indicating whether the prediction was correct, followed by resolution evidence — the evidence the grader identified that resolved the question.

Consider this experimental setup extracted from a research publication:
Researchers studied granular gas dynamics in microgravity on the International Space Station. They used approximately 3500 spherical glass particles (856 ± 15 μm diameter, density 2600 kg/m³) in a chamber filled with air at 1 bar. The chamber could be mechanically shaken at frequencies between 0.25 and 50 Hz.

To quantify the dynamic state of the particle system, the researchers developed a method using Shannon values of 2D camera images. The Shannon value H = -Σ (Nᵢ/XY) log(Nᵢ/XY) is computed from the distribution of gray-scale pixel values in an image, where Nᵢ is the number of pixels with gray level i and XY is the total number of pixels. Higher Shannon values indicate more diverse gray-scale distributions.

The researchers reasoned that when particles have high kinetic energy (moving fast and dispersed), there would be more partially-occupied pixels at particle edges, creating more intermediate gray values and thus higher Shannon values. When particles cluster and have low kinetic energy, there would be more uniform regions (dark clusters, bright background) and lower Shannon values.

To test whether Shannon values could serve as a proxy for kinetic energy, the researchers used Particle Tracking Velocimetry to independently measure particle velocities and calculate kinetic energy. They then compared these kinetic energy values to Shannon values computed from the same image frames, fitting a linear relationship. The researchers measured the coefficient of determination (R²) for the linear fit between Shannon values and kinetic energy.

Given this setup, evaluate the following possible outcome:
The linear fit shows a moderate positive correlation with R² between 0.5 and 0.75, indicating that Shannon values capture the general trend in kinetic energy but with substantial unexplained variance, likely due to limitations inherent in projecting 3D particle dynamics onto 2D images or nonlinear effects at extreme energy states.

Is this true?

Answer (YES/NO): NO